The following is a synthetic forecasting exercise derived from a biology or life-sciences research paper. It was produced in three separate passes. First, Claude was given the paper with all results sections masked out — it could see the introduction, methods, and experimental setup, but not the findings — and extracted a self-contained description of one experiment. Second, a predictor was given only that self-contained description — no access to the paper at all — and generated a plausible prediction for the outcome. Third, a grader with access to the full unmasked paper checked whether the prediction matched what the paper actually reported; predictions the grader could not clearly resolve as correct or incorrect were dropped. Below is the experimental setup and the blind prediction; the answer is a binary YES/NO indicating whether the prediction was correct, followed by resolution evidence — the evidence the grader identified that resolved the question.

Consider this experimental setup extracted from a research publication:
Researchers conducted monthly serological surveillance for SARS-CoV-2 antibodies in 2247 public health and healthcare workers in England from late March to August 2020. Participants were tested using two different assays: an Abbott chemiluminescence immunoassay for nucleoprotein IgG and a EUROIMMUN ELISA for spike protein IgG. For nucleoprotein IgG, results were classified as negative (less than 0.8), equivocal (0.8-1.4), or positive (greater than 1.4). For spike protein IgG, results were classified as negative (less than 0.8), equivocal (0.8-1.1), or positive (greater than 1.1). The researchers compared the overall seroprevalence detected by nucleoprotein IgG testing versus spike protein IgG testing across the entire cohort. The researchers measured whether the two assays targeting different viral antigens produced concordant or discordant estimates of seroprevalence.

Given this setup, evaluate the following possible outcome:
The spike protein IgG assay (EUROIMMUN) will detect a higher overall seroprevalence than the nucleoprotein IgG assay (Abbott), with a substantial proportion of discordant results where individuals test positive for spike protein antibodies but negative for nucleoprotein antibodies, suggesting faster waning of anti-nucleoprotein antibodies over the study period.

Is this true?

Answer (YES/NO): NO